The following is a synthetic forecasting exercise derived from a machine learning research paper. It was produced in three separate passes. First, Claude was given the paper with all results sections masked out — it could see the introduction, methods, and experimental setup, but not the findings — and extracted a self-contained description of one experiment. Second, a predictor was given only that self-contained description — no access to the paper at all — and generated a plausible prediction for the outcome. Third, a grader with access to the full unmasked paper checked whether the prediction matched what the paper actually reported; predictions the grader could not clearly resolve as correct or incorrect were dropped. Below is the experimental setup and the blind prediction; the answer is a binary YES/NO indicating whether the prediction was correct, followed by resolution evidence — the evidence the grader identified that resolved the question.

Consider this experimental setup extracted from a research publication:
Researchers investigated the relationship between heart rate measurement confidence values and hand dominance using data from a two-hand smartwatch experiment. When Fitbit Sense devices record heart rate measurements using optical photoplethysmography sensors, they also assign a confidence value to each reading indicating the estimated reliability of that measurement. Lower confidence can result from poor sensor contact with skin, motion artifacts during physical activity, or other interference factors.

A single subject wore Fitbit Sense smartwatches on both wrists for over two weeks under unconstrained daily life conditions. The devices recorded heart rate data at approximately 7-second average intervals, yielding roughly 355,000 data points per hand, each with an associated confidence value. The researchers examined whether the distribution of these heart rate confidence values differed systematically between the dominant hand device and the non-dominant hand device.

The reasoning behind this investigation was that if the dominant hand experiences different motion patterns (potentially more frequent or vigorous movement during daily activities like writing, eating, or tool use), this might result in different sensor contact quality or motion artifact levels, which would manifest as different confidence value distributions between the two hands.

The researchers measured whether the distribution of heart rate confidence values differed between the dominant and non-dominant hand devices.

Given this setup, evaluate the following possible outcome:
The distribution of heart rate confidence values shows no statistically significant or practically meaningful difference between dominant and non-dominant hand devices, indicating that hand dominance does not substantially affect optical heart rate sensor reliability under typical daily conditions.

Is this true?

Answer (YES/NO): YES